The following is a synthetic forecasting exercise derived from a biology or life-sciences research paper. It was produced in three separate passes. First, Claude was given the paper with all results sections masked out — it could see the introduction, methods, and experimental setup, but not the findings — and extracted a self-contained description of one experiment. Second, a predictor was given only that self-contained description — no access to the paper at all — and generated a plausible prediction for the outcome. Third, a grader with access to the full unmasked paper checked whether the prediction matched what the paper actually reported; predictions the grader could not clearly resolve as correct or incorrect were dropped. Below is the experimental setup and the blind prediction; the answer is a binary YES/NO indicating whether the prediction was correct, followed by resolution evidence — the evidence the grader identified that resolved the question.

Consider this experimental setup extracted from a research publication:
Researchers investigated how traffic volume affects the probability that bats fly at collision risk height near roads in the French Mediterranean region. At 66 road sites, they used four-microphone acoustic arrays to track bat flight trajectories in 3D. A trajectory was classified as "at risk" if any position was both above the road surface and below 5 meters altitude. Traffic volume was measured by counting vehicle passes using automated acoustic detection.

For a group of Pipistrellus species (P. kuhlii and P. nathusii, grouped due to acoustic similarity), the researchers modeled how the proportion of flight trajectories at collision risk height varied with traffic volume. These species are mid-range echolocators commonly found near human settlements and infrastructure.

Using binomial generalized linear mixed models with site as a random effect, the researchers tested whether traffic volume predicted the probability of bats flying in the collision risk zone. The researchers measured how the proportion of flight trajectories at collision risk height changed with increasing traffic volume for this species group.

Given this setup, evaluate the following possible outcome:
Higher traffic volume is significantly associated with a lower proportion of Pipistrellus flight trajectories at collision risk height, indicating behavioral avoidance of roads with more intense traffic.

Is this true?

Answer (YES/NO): YES